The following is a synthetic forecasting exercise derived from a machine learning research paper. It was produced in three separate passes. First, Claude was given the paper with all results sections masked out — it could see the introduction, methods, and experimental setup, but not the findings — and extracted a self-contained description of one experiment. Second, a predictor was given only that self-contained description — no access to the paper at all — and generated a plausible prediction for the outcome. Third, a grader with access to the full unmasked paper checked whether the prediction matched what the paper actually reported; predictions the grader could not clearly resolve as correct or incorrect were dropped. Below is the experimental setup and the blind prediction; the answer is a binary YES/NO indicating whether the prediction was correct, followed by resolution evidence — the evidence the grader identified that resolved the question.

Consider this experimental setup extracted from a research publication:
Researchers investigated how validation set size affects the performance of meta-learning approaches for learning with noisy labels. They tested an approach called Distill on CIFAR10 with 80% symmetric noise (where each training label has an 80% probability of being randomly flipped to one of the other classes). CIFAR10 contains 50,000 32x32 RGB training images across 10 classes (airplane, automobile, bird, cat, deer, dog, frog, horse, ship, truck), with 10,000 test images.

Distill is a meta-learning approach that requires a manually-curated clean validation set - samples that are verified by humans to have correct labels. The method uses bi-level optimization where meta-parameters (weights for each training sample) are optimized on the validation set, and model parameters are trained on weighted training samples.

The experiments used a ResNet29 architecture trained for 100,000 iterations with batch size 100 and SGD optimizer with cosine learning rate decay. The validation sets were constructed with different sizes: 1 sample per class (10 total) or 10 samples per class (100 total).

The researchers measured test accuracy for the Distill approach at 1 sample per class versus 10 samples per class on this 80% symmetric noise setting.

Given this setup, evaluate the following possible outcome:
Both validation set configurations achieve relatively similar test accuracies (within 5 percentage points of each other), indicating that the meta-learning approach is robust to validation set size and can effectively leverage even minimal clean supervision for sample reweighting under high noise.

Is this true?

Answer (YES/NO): NO